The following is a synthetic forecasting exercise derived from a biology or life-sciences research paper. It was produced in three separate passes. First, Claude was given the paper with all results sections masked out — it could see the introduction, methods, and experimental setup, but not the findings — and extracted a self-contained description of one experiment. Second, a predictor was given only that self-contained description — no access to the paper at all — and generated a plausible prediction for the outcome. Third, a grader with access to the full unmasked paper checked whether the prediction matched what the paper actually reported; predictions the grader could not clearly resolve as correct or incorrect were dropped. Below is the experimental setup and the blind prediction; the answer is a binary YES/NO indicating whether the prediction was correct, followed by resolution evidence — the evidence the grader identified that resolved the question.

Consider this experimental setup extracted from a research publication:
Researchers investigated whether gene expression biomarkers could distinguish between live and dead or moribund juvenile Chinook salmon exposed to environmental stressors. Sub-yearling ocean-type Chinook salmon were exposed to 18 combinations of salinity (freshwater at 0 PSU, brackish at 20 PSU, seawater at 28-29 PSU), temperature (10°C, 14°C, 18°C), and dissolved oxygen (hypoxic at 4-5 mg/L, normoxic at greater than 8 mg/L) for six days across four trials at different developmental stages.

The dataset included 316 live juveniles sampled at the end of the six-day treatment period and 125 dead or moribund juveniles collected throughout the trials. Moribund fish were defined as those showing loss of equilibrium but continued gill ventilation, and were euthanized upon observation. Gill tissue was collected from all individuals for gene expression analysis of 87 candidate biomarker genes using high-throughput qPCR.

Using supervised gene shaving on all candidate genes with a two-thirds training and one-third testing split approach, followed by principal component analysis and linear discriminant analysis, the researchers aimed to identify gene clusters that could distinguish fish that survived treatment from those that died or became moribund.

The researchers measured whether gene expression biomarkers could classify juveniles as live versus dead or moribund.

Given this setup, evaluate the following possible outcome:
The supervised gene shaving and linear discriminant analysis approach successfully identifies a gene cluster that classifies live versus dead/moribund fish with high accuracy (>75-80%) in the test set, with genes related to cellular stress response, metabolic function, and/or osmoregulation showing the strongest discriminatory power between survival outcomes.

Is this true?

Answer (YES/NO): YES